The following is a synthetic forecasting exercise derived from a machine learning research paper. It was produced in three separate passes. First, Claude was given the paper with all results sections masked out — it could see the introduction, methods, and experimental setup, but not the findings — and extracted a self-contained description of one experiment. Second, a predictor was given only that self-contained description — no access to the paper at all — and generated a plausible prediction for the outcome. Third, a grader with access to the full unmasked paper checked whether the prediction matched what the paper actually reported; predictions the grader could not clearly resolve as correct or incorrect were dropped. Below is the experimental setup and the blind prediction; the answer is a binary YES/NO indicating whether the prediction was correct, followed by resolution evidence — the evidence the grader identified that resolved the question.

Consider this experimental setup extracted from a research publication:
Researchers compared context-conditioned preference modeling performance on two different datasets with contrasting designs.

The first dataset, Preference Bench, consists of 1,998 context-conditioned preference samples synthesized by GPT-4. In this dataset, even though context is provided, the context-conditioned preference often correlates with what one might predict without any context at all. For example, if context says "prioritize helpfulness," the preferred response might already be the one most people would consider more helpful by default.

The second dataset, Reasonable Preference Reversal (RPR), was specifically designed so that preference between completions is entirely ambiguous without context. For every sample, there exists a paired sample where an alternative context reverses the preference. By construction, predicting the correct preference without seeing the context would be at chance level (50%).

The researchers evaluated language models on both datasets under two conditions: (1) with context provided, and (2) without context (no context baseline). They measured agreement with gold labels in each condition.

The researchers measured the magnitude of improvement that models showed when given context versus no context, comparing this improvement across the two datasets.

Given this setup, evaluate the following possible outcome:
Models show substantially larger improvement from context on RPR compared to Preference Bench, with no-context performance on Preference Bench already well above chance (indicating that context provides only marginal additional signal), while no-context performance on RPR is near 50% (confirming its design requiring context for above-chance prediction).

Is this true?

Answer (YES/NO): YES